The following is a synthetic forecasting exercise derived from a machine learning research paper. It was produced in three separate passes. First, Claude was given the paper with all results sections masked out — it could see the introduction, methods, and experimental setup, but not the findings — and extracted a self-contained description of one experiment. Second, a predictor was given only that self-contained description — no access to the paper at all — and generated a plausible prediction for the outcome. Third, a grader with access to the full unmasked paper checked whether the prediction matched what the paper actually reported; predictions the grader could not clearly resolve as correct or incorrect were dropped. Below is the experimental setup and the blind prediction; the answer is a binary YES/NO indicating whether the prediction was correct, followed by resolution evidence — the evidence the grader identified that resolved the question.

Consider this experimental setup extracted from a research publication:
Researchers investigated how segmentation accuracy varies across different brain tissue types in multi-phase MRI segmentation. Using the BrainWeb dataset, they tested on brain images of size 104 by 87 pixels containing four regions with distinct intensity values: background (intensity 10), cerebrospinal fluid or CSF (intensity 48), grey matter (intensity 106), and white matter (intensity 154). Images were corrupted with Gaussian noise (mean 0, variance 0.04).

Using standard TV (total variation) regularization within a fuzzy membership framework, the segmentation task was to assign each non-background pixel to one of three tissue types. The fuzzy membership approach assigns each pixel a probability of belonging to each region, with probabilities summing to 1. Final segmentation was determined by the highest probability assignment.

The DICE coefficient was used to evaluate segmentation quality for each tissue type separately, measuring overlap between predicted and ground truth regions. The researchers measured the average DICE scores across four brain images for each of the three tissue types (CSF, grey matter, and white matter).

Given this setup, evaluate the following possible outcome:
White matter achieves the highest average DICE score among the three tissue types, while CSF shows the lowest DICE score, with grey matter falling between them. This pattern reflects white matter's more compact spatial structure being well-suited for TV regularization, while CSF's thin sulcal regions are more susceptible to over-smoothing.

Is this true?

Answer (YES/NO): YES